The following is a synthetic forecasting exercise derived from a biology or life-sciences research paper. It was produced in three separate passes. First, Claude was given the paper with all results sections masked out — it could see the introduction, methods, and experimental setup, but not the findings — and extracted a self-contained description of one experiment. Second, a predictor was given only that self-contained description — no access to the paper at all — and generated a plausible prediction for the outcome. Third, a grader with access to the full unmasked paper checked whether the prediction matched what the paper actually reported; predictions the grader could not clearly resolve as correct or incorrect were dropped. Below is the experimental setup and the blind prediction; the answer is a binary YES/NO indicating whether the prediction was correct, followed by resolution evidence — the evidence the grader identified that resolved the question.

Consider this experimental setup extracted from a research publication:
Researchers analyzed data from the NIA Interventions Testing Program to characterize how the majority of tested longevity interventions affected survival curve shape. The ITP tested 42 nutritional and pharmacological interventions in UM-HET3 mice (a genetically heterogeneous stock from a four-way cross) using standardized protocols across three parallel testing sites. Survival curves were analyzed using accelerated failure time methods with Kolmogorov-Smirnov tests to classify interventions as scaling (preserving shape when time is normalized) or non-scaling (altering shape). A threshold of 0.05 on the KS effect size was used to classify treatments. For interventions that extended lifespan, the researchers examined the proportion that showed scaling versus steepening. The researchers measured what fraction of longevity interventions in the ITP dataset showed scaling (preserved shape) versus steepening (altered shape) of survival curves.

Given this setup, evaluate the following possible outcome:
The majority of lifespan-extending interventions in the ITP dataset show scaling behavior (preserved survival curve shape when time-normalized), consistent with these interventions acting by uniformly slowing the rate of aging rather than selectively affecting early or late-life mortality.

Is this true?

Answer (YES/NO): YES